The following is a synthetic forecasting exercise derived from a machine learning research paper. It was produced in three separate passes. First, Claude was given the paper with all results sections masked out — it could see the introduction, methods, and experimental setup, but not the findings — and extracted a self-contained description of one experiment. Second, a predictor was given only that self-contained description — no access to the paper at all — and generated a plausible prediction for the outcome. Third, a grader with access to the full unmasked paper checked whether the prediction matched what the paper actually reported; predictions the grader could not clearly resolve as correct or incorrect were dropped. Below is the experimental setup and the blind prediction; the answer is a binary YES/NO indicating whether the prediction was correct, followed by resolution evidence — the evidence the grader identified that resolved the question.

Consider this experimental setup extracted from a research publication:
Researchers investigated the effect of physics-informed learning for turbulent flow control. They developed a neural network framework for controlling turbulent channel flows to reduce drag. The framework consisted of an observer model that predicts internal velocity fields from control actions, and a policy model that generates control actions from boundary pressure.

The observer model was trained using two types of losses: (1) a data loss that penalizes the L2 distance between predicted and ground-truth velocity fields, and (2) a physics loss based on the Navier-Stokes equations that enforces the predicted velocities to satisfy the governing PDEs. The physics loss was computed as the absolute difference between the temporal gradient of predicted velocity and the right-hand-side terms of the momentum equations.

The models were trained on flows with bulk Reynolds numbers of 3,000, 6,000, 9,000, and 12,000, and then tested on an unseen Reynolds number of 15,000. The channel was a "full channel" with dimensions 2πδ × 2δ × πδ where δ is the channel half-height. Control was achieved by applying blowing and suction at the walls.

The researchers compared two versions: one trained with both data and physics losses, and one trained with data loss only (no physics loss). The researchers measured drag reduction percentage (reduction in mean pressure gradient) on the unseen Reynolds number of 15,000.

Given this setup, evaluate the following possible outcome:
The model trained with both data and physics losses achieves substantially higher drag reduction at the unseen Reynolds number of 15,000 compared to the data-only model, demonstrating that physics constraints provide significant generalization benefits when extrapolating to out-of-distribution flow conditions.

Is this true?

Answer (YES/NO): NO